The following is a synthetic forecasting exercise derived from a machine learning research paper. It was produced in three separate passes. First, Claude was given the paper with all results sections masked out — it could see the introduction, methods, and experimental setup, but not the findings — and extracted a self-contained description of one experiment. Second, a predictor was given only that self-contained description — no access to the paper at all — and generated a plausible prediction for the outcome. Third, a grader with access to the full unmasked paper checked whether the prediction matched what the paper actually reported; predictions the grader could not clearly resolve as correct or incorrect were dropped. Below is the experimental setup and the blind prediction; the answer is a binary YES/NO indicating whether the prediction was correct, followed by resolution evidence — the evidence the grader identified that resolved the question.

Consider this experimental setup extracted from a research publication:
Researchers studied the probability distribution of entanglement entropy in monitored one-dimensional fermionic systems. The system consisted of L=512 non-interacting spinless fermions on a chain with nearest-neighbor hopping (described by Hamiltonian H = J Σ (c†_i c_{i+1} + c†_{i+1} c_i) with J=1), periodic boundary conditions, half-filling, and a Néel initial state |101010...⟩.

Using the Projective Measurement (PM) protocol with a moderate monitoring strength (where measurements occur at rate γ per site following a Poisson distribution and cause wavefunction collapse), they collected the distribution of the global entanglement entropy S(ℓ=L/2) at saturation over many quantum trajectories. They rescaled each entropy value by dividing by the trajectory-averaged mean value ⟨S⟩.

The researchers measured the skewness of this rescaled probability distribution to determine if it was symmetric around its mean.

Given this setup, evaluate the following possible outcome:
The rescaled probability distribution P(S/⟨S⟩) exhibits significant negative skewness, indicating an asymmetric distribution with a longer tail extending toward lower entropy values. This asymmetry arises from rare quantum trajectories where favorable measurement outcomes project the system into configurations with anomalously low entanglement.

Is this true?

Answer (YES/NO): NO